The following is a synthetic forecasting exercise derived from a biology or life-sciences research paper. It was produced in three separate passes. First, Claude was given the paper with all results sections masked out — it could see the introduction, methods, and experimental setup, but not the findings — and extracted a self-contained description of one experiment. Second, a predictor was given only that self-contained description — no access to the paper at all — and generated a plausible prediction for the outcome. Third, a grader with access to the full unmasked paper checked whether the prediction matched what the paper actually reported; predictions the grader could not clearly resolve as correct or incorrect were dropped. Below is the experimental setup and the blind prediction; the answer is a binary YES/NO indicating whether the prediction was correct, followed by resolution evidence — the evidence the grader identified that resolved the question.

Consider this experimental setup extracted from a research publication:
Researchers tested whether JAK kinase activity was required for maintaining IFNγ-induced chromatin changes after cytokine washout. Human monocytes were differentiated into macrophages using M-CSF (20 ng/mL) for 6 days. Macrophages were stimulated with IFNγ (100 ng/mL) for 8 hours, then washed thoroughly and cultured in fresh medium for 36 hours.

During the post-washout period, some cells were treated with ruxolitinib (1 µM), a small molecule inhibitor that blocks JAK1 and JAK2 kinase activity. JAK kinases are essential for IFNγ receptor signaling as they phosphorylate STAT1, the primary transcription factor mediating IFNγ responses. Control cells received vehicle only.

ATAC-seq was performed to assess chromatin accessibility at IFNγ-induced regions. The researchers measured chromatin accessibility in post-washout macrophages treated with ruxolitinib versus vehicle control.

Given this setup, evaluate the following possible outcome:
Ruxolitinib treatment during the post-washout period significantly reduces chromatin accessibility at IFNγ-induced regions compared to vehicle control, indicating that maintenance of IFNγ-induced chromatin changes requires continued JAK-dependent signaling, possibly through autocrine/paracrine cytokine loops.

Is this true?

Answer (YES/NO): YES